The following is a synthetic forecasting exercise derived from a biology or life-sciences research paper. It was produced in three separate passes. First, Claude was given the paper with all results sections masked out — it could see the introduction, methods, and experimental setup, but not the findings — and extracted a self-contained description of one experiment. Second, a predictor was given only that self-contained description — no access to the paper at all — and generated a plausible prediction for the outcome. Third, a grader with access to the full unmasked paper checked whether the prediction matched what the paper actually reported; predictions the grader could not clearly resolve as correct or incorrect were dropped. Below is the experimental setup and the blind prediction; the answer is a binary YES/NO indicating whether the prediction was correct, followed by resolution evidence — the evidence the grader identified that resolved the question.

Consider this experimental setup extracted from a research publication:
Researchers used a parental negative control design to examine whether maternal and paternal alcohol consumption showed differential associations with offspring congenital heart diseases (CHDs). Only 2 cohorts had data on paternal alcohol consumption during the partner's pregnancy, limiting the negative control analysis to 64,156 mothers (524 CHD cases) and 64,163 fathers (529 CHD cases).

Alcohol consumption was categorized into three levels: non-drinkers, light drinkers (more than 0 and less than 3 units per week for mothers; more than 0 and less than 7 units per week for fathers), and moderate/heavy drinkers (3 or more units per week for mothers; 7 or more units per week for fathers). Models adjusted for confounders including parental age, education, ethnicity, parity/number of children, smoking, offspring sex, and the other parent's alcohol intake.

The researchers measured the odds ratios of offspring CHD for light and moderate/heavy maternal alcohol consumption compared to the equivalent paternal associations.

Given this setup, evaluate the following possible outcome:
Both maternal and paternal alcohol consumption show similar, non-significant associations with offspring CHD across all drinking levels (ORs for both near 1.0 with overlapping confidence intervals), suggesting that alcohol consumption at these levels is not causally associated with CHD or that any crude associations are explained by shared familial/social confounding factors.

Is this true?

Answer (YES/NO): YES